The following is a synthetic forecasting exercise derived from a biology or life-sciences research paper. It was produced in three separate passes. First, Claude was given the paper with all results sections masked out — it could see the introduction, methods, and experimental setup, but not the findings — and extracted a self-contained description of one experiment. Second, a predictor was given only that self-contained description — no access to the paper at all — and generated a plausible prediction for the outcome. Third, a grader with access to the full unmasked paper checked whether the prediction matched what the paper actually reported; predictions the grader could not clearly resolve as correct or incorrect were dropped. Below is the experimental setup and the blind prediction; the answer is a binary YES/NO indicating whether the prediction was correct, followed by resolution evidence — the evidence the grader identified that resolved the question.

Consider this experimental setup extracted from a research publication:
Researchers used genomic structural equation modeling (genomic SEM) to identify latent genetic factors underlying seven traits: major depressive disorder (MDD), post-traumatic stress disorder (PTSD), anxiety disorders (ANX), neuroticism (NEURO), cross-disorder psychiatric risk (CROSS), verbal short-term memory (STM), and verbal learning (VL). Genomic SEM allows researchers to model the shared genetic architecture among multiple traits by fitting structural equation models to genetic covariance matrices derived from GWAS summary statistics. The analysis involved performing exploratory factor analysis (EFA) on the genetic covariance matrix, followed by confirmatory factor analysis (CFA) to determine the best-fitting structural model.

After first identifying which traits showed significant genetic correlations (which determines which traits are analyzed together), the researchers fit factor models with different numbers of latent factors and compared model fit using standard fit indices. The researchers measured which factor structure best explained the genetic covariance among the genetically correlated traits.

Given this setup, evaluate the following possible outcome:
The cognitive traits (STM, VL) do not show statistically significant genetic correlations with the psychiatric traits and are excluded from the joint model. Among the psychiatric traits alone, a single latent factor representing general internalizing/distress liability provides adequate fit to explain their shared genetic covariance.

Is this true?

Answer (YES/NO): NO